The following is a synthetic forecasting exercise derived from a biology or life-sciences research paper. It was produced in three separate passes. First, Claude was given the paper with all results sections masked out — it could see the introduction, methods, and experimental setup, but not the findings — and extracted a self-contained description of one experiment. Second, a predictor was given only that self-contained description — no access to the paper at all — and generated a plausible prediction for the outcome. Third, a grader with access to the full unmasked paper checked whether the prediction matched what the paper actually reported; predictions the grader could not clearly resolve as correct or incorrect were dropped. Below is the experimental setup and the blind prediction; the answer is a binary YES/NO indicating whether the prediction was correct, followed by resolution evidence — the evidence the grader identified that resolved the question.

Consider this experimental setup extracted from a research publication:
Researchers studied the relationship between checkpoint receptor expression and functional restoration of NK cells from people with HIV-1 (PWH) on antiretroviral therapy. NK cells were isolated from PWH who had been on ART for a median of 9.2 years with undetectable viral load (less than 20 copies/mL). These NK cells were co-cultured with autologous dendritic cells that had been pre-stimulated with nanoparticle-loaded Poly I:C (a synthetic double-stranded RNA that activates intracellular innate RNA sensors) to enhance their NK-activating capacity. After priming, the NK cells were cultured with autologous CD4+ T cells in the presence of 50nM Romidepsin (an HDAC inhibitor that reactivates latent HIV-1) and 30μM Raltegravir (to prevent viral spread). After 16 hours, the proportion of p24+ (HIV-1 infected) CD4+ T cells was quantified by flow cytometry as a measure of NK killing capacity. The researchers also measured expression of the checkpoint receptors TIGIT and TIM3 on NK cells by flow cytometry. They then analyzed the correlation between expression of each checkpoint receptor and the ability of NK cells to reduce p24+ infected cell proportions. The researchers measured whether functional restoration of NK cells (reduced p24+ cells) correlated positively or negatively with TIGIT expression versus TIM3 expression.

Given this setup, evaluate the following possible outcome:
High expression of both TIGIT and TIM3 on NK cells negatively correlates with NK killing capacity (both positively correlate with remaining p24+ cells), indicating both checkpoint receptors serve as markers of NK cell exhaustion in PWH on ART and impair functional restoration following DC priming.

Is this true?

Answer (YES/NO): NO